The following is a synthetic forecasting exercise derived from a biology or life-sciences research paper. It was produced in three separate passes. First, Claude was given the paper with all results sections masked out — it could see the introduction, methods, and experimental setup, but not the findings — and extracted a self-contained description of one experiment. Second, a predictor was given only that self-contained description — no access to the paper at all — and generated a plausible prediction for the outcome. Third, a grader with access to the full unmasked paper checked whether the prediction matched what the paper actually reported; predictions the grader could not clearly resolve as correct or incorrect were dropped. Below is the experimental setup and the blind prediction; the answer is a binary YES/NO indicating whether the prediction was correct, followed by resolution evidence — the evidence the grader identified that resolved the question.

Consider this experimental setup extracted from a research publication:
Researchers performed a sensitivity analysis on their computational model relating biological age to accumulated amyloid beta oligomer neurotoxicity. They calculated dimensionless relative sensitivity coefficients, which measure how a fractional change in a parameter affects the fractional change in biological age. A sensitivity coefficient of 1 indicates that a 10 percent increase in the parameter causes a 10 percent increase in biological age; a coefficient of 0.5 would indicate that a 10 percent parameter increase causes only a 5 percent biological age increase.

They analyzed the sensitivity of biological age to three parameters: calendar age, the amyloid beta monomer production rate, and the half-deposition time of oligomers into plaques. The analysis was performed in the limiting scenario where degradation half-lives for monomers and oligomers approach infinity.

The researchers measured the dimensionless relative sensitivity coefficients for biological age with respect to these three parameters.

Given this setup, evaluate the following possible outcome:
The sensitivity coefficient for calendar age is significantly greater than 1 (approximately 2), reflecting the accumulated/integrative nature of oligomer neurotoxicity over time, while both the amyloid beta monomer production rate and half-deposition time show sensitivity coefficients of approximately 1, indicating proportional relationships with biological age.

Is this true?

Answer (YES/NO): NO